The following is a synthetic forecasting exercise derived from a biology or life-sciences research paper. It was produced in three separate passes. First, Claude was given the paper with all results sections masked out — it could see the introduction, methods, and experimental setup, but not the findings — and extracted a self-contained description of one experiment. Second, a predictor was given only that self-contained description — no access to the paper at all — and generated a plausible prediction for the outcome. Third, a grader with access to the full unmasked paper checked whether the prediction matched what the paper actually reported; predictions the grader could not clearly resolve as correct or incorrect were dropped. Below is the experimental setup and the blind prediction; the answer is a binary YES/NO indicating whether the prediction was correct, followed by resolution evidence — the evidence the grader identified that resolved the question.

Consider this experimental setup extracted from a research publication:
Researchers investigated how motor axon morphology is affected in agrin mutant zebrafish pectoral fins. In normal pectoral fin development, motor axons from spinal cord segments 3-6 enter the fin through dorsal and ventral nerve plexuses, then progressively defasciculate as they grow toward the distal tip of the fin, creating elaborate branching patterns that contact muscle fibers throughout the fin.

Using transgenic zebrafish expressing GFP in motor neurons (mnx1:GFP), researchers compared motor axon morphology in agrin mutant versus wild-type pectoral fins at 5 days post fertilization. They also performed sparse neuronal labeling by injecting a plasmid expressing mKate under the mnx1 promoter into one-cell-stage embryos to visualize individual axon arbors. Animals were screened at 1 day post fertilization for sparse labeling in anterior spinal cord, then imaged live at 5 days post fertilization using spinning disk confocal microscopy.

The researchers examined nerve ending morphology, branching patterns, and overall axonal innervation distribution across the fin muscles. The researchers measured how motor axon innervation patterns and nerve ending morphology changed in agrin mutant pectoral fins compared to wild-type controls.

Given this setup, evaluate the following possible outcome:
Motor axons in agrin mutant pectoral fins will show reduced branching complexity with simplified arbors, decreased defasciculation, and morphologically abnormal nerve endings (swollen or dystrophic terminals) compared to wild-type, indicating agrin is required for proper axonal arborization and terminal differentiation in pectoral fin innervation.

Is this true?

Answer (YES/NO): NO